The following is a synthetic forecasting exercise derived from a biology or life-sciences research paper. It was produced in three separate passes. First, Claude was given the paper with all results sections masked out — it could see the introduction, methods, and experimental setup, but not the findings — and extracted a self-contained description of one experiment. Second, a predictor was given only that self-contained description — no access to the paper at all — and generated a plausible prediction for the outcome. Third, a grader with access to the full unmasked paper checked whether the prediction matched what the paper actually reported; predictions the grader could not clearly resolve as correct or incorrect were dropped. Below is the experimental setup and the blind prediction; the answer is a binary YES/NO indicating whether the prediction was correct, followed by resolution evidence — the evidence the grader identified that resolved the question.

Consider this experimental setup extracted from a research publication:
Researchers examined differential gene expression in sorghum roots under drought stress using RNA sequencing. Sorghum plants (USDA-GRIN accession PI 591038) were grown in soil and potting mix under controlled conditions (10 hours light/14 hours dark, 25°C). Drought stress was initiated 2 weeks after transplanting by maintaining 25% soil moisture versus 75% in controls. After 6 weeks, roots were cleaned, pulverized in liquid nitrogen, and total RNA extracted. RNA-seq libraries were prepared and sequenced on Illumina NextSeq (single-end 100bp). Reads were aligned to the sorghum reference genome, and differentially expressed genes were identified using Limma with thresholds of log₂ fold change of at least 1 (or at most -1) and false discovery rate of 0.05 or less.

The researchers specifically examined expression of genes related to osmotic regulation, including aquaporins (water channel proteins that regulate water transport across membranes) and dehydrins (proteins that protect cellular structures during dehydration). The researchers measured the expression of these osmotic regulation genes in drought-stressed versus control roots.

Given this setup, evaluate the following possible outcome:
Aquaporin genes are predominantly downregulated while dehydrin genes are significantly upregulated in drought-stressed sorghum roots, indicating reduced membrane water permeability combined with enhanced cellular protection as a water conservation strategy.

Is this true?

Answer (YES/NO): YES